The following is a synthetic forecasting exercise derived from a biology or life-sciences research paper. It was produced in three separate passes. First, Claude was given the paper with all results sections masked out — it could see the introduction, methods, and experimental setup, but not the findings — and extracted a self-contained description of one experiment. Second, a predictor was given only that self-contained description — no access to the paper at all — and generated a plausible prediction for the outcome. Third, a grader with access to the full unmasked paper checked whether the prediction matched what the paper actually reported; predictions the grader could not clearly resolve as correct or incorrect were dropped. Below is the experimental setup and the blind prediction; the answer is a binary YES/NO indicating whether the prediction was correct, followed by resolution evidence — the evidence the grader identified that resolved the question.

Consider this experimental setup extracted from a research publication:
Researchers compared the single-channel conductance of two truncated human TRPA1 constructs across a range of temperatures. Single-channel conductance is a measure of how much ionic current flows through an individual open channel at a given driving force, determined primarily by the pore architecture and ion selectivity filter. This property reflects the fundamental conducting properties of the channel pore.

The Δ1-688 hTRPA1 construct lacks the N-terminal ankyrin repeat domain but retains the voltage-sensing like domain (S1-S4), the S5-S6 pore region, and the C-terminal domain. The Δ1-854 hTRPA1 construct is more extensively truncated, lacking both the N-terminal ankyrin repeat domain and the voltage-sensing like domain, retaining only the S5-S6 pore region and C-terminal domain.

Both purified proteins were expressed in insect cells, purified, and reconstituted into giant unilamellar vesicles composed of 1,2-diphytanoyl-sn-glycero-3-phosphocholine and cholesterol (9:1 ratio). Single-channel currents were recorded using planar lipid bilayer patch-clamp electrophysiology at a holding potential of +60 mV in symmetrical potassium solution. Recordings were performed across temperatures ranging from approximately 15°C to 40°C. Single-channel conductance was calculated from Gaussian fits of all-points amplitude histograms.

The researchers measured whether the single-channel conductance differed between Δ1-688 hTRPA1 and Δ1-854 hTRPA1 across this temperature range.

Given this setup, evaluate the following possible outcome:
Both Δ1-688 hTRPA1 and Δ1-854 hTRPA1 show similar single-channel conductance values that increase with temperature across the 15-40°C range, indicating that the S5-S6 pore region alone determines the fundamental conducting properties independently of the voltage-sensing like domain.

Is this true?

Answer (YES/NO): NO